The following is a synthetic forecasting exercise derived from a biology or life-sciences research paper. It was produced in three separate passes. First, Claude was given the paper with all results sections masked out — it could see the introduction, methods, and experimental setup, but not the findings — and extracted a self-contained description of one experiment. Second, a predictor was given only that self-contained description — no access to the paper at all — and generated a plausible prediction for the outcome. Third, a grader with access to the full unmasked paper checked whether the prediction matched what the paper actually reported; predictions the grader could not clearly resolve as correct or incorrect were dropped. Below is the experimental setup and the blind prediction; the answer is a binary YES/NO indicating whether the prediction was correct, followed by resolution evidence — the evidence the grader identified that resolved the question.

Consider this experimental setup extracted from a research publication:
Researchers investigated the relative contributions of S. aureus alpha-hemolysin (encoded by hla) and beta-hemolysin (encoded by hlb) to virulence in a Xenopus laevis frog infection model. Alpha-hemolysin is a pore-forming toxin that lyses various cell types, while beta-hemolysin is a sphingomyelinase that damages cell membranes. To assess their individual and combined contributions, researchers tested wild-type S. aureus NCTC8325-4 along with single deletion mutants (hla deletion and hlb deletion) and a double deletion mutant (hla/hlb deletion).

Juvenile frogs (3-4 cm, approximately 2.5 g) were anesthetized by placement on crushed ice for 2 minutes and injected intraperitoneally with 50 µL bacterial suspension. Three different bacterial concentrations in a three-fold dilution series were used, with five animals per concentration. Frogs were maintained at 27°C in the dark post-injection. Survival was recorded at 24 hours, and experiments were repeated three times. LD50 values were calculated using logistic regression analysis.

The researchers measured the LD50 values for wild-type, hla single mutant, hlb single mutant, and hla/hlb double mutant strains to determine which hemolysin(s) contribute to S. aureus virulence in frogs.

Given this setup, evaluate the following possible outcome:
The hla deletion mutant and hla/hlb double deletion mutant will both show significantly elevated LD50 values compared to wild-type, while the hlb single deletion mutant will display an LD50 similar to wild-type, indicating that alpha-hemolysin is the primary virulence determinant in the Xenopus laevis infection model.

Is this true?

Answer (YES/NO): NO